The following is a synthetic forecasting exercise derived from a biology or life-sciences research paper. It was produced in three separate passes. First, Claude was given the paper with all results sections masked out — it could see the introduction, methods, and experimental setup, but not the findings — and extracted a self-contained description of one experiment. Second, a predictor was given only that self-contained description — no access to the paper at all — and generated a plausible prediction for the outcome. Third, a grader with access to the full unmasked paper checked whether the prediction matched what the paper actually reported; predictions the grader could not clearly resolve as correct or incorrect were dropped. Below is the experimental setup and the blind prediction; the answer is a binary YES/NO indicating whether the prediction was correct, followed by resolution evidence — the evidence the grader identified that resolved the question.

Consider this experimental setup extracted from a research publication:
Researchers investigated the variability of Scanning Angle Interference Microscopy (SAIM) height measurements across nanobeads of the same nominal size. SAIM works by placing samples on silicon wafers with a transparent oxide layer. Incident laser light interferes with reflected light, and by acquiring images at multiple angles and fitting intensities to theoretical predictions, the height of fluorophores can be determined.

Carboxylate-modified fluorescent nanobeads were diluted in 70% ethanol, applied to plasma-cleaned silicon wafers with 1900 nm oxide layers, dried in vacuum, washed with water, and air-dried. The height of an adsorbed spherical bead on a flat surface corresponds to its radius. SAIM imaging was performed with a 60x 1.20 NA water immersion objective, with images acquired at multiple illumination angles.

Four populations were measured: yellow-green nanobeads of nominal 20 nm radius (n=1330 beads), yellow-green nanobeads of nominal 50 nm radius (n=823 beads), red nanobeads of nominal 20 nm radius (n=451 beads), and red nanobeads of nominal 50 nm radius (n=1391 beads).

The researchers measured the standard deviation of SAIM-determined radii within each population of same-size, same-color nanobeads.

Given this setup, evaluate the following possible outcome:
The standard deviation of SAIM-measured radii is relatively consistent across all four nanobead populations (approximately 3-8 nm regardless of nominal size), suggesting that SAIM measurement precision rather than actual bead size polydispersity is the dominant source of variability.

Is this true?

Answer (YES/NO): NO